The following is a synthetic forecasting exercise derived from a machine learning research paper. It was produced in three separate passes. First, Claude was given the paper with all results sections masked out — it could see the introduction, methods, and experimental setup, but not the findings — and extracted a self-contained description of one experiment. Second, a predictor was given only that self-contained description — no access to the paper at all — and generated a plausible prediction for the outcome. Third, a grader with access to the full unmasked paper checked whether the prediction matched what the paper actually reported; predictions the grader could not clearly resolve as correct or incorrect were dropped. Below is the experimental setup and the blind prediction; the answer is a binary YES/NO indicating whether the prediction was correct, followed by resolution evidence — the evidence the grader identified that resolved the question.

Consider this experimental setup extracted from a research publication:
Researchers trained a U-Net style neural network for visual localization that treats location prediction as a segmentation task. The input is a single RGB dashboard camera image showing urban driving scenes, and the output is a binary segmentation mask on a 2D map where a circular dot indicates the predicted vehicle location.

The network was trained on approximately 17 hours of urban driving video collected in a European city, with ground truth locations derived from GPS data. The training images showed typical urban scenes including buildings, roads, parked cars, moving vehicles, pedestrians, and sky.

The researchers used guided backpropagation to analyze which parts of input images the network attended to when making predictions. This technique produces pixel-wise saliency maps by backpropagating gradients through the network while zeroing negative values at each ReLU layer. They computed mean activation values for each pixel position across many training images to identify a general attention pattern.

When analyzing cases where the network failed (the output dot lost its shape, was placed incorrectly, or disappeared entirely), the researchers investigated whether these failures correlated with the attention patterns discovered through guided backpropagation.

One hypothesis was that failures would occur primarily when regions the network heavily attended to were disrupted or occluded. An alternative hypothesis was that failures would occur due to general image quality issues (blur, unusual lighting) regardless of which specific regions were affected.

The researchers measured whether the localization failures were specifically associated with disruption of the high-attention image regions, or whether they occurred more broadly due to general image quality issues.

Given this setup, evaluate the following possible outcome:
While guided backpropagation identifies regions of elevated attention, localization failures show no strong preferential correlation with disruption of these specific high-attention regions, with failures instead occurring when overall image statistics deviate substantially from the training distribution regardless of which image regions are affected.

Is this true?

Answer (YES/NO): NO